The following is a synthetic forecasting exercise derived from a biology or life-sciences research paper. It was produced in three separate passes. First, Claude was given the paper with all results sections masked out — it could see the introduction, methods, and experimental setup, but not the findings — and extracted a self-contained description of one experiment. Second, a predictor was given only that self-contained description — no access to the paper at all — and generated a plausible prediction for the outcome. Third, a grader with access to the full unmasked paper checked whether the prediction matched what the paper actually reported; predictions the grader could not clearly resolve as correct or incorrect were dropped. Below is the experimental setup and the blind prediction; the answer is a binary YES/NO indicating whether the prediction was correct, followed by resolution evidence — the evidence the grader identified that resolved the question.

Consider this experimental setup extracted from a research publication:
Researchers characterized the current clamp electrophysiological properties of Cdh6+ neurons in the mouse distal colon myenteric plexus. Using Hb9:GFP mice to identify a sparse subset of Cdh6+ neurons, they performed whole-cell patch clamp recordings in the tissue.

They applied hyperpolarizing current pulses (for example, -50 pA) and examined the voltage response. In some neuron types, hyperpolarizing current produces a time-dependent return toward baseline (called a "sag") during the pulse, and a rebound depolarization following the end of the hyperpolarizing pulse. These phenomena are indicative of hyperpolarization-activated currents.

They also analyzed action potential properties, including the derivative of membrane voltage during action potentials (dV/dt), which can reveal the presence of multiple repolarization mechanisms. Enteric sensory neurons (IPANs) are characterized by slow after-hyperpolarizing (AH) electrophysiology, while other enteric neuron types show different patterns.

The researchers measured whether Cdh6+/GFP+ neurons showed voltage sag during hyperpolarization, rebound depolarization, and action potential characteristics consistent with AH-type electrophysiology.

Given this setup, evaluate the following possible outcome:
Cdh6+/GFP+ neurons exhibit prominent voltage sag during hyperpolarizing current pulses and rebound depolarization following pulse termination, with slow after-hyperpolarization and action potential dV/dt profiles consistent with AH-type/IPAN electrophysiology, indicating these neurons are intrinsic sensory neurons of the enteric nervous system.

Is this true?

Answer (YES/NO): YES